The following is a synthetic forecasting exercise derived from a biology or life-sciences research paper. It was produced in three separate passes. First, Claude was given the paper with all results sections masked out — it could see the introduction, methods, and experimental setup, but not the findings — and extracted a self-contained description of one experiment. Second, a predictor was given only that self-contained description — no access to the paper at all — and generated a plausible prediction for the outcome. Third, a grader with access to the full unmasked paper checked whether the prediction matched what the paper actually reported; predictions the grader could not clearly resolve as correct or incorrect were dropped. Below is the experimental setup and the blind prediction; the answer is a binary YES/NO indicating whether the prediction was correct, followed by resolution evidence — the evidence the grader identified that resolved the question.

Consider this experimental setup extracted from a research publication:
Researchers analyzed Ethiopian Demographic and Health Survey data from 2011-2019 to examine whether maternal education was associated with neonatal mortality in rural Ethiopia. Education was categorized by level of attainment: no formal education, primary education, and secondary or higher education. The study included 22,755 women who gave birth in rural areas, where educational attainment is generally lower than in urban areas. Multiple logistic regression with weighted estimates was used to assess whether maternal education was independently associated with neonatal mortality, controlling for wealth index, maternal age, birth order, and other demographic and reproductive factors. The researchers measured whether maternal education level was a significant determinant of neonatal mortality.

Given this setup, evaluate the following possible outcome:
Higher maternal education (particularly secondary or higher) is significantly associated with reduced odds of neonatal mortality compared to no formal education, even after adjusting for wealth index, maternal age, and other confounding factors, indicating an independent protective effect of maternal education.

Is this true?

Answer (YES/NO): NO